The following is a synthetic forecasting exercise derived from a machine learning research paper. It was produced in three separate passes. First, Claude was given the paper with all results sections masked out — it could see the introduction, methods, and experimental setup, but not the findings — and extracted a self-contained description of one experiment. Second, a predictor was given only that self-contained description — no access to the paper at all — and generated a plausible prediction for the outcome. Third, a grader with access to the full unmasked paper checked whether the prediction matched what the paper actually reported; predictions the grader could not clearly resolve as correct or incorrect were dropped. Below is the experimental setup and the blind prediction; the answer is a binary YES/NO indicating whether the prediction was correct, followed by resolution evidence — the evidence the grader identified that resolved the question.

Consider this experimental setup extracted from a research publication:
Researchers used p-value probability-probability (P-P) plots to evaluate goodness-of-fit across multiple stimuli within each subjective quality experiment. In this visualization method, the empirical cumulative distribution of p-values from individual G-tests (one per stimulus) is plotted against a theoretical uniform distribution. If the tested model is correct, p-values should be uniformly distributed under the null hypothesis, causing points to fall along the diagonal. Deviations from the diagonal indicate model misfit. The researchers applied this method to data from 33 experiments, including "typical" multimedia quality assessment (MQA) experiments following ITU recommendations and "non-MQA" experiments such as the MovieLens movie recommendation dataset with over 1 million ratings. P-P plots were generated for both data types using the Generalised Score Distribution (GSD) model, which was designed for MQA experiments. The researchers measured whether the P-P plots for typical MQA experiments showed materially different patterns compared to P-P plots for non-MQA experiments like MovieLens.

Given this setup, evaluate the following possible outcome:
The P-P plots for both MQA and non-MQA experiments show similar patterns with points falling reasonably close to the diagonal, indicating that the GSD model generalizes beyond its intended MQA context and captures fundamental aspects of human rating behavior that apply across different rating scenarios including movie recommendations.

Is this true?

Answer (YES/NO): NO